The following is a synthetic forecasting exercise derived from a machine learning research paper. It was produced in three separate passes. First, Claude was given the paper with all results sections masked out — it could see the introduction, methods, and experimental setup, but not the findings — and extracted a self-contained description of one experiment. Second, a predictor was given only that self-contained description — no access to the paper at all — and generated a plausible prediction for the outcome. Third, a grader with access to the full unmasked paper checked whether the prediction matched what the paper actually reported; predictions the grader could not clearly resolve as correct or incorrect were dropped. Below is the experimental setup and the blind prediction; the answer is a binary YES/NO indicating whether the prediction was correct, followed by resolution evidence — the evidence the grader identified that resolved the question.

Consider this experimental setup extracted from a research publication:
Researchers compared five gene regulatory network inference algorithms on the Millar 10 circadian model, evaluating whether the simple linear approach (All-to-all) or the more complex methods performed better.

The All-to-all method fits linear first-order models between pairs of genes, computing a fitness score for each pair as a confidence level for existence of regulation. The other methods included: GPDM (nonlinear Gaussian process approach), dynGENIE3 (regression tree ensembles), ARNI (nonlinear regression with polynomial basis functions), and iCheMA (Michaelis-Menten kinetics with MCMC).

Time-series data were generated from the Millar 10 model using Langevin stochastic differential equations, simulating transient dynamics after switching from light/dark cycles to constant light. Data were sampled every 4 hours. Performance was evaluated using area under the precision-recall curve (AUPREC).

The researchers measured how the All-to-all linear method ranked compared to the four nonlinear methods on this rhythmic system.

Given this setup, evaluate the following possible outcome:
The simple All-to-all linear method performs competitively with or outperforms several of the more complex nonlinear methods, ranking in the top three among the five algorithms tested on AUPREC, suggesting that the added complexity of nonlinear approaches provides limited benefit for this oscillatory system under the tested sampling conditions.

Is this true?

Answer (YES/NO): YES